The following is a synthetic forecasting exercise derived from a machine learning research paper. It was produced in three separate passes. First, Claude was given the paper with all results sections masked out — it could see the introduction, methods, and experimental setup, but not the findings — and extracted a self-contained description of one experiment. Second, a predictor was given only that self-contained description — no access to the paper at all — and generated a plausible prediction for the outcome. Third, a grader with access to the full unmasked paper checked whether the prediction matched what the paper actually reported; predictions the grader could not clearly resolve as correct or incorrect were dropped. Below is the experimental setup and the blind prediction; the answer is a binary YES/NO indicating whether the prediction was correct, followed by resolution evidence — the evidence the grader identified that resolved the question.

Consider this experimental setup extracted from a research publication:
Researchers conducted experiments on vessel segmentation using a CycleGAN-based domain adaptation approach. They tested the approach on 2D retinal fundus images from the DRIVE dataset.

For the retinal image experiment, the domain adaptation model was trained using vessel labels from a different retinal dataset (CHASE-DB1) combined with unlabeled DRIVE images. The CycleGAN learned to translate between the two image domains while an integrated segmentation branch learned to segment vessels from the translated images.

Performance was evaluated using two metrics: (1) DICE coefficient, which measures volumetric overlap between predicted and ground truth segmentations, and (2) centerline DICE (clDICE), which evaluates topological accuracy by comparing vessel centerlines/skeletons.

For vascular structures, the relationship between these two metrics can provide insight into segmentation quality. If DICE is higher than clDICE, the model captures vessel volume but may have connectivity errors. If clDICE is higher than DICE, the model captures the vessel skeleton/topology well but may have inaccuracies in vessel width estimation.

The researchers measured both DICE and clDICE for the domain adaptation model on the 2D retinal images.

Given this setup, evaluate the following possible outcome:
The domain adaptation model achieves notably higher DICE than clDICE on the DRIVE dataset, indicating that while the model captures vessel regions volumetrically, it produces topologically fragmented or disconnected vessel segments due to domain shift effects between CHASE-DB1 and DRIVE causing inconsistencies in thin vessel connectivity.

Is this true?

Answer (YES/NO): NO